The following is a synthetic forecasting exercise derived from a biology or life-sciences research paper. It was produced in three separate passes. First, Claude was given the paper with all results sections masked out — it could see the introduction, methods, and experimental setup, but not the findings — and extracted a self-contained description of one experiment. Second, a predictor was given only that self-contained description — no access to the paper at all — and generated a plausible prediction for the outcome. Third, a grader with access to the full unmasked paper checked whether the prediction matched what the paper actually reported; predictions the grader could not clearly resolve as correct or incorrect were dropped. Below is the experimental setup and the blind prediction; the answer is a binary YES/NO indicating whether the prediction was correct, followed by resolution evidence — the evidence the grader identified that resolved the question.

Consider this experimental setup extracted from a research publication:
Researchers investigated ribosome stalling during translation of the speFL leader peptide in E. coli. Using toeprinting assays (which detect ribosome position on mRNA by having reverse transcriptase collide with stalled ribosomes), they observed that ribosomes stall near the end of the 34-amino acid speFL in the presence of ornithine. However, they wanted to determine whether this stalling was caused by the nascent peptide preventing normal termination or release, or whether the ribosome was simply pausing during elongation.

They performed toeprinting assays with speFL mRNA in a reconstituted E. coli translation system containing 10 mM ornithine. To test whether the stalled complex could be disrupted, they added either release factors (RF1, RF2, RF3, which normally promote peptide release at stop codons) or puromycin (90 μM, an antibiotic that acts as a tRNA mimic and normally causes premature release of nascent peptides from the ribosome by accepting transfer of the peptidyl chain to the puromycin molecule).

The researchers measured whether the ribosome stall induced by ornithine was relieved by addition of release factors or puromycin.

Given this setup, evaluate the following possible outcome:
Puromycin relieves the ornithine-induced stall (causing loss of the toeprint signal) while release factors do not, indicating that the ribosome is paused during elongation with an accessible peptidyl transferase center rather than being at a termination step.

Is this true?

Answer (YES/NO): NO